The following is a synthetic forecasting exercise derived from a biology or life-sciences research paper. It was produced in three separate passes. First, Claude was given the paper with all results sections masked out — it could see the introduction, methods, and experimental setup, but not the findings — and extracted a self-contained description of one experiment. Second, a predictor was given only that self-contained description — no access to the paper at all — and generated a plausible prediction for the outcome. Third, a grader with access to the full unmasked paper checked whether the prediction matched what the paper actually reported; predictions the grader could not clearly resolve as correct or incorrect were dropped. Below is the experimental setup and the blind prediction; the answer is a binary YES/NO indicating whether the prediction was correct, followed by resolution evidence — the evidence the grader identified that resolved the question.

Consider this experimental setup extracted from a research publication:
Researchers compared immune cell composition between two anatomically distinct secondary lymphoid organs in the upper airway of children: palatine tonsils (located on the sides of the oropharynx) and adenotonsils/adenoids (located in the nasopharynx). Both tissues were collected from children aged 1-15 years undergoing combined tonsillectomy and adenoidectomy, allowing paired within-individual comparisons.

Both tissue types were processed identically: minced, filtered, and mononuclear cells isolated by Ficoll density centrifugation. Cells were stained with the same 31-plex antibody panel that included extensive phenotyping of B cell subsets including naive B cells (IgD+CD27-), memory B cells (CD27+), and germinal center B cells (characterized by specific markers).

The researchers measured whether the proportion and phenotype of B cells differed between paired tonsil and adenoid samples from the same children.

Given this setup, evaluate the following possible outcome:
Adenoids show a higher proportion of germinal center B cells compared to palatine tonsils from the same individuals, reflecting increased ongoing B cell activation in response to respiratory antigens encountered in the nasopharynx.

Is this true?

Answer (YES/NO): NO